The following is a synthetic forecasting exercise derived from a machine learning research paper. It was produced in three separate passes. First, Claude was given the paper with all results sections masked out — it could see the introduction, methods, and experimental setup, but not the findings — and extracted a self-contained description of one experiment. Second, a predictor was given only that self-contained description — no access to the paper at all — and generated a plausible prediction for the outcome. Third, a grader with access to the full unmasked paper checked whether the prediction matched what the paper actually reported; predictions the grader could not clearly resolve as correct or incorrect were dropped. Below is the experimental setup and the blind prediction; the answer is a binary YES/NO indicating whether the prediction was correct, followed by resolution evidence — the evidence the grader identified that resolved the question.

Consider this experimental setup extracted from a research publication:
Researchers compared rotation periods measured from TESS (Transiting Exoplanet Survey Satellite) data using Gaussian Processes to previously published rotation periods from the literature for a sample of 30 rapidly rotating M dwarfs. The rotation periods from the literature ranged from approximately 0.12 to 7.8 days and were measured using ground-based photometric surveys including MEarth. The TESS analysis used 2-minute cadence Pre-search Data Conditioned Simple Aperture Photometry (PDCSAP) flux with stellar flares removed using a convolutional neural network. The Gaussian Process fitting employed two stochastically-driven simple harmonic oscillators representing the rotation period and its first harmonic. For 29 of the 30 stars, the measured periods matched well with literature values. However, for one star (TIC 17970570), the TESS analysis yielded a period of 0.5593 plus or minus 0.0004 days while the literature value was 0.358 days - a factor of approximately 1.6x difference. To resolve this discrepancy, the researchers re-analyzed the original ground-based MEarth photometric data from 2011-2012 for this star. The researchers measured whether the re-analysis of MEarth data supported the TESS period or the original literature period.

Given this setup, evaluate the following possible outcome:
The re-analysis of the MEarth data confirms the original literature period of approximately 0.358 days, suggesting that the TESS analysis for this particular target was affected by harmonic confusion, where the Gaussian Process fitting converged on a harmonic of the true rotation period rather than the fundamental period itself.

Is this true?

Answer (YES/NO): NO